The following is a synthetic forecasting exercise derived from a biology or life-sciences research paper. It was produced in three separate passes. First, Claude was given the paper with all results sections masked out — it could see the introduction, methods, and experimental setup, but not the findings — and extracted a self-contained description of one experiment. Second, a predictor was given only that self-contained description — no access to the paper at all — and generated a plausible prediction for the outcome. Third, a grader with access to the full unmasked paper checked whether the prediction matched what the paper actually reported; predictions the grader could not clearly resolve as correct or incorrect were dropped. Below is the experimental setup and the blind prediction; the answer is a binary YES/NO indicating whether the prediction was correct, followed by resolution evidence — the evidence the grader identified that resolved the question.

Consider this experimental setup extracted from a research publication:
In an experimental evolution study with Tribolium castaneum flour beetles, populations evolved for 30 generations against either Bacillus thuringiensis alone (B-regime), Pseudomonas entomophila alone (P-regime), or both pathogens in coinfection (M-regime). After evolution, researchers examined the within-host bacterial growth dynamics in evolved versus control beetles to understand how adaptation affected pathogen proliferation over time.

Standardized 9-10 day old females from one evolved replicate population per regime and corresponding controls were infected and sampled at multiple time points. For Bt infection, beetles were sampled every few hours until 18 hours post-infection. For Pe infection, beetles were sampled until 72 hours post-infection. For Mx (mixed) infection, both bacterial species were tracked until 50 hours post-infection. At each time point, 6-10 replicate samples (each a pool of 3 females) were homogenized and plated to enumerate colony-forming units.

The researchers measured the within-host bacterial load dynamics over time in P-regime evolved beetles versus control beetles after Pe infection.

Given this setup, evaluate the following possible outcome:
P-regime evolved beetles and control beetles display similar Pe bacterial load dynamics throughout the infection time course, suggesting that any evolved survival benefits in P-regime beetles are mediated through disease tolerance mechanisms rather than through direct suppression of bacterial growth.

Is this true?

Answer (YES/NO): NO